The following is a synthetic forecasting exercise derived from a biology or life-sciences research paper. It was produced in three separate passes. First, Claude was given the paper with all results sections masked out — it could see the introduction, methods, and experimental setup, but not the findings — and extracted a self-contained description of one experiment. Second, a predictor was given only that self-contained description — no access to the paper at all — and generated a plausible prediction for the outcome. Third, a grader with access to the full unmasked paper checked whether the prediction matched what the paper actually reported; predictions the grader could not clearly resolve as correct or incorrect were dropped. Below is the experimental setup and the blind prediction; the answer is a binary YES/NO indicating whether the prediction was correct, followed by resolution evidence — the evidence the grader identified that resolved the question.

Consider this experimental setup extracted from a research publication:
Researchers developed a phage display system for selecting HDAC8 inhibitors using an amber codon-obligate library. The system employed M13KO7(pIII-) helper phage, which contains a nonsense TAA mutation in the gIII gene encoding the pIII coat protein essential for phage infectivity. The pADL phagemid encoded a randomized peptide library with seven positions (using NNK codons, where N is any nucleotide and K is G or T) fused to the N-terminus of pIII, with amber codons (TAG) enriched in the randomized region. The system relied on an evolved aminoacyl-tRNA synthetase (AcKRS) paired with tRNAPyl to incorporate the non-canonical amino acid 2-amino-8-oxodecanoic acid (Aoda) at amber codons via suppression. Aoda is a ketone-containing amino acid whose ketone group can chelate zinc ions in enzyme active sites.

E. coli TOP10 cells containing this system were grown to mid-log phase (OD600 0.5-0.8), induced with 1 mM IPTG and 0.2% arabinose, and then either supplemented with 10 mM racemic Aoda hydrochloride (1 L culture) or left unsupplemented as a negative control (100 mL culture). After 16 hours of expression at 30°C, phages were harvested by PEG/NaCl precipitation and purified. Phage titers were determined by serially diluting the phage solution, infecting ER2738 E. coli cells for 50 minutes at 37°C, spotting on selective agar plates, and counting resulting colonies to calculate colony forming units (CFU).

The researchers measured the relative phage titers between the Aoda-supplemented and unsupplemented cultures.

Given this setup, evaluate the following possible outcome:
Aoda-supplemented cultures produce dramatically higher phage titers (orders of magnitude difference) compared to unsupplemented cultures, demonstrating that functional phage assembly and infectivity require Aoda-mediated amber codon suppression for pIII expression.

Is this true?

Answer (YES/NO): NO